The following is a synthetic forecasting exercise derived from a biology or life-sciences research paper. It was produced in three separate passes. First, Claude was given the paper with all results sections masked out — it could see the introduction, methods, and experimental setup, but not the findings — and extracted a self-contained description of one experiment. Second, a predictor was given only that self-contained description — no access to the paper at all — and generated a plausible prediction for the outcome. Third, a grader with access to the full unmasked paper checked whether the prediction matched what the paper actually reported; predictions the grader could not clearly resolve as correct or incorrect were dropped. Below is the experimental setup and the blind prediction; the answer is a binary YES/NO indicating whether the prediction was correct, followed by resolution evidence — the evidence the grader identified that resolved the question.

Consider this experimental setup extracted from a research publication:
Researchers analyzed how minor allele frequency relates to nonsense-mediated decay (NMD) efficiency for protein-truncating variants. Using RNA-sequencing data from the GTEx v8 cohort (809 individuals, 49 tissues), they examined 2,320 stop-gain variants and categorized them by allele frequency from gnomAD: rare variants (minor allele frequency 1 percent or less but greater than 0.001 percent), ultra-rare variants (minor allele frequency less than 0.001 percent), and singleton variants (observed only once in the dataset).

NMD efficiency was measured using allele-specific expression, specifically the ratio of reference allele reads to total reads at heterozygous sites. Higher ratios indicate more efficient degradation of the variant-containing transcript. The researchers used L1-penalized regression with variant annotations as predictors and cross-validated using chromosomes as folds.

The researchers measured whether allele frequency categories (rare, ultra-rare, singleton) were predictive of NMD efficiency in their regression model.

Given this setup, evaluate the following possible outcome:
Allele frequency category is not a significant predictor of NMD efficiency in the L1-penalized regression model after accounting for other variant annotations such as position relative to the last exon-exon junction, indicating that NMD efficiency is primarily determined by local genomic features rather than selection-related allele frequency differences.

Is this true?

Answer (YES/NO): NO